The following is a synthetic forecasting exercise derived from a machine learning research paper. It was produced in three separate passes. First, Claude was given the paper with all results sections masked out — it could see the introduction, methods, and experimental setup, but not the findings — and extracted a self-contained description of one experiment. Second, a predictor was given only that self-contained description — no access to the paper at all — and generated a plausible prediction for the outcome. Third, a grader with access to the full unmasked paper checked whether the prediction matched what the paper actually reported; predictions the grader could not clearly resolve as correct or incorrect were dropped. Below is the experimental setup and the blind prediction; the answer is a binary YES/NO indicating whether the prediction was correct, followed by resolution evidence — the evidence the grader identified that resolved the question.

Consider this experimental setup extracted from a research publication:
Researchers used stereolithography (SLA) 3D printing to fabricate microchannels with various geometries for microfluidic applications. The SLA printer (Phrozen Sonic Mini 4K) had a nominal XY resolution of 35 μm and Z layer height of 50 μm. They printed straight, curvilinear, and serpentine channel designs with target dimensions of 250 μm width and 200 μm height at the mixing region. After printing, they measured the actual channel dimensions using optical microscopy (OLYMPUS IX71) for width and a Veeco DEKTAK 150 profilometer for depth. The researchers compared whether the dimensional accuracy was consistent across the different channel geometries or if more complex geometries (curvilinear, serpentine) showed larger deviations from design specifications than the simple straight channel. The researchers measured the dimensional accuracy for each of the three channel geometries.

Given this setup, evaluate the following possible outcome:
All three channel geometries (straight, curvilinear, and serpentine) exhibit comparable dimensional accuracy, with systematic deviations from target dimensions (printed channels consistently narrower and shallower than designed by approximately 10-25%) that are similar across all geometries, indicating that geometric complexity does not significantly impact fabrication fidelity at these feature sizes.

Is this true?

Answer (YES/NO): NO